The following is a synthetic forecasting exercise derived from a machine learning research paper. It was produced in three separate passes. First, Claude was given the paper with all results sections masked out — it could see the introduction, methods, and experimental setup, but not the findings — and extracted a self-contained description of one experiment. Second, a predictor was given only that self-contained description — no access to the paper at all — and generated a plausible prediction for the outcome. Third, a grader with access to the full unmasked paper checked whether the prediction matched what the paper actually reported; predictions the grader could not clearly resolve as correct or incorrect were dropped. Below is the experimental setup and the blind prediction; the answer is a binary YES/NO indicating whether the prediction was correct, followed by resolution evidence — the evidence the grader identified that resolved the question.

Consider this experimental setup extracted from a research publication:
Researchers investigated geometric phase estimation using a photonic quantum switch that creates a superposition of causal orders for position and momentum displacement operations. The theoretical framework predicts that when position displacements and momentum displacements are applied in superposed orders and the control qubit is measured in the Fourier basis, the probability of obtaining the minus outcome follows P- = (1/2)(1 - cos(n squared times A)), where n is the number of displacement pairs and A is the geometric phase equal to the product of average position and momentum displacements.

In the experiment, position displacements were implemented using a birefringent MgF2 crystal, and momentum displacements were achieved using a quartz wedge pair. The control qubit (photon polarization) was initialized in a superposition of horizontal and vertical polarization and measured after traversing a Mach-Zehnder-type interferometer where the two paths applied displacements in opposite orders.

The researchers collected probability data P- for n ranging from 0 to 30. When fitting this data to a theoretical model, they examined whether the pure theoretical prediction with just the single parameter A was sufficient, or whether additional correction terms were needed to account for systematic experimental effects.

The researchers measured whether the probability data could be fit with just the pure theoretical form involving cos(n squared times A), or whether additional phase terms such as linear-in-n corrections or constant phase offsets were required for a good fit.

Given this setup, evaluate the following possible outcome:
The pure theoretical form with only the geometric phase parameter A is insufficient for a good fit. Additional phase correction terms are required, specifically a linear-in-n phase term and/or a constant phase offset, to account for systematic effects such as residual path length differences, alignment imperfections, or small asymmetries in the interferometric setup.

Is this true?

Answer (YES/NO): YES